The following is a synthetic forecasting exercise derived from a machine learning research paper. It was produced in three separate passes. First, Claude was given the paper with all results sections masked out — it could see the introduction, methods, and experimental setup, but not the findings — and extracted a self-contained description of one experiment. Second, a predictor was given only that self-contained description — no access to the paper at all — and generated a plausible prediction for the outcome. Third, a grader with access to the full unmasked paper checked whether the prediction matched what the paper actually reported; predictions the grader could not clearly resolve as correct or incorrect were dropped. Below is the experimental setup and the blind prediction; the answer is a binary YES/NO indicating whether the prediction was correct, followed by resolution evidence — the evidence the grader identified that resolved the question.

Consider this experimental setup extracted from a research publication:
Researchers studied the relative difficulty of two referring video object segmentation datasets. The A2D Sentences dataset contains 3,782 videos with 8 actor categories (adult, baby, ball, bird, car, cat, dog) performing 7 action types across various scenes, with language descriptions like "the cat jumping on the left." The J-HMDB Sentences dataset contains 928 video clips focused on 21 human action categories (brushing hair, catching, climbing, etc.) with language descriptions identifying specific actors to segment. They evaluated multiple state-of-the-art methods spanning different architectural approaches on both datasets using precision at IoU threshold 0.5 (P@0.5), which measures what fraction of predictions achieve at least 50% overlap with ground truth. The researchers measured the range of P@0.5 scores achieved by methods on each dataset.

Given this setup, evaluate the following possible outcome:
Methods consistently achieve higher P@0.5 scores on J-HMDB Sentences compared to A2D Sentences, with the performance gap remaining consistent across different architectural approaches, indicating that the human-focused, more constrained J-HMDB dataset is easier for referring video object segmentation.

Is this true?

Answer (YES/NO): NO